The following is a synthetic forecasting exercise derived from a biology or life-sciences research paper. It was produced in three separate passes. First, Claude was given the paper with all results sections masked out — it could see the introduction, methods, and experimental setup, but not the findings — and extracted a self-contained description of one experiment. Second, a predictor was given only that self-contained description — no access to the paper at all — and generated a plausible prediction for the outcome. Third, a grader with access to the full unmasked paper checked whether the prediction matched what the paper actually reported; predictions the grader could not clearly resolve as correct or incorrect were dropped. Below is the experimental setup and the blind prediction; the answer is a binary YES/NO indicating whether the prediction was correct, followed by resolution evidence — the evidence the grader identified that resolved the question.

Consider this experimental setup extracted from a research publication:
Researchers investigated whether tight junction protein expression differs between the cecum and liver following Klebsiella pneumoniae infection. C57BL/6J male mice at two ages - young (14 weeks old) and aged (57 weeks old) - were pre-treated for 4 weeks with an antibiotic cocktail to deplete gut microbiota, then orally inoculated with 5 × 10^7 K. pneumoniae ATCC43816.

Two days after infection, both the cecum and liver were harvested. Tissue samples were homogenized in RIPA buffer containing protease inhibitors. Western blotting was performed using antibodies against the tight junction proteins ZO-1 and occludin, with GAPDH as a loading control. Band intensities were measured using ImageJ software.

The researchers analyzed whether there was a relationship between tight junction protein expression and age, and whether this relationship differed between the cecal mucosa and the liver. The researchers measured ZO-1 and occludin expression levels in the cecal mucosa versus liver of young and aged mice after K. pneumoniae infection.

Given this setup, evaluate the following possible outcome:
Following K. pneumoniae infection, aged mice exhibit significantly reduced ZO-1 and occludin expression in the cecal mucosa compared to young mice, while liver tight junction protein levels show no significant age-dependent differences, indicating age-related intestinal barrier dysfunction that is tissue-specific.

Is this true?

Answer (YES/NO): YES